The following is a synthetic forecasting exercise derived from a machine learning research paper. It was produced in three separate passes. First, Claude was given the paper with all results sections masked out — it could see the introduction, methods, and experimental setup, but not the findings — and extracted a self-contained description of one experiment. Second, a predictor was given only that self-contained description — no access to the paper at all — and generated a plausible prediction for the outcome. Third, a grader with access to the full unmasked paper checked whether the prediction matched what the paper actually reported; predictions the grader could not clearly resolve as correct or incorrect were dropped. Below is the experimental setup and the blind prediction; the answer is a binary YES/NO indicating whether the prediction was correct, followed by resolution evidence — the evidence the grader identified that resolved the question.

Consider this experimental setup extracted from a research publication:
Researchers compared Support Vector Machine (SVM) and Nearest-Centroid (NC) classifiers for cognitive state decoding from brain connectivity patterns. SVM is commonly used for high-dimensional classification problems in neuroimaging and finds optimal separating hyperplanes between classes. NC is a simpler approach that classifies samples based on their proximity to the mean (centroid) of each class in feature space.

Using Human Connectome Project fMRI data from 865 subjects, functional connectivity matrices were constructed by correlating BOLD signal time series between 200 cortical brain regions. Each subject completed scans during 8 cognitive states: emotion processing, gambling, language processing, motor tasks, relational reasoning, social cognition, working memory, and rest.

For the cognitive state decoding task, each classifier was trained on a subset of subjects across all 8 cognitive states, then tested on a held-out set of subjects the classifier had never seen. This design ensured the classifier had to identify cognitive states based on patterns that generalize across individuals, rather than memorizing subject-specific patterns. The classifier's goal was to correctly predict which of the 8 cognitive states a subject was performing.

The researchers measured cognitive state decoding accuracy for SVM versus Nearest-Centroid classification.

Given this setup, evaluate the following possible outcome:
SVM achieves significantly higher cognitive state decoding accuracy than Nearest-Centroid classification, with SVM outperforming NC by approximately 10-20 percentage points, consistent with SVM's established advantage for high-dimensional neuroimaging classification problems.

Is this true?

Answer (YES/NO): NO